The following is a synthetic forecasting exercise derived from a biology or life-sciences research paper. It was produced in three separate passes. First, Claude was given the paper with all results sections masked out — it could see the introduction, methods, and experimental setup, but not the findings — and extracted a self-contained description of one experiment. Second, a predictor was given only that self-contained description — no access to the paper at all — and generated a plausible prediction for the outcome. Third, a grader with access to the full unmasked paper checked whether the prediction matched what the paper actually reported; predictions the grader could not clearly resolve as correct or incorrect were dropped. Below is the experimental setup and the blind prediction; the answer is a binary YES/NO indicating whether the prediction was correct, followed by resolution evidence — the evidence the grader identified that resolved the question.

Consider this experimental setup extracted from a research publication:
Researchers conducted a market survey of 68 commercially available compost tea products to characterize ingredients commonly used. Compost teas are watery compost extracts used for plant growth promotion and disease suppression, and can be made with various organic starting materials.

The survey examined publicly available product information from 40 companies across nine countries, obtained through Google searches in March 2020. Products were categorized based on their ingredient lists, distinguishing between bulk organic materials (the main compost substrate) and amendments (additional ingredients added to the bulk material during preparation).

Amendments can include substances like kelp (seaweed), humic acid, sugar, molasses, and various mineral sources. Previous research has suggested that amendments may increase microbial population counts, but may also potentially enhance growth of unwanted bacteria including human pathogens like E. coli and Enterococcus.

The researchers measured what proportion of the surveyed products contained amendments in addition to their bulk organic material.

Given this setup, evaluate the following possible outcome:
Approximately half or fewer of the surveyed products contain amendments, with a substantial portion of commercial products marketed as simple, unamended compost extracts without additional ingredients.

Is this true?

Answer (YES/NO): NO